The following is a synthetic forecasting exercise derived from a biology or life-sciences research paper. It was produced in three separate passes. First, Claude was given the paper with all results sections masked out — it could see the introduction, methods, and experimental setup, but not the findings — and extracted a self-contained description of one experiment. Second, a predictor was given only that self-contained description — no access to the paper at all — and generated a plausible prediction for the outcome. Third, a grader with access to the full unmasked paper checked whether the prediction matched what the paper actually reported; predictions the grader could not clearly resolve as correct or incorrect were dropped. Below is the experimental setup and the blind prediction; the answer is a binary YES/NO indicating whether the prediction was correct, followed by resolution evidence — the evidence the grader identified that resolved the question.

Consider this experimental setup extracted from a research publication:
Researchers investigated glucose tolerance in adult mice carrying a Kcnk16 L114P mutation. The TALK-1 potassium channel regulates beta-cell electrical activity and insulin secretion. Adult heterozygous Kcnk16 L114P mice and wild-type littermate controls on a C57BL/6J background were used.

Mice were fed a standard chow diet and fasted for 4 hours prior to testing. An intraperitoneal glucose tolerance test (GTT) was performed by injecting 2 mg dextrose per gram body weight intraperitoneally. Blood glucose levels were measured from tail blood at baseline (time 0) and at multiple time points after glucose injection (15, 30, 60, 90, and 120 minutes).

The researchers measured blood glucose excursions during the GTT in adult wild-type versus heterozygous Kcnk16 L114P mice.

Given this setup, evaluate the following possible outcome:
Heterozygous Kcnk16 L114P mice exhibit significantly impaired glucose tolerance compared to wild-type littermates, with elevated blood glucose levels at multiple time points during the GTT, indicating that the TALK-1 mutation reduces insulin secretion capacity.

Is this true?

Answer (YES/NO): YES